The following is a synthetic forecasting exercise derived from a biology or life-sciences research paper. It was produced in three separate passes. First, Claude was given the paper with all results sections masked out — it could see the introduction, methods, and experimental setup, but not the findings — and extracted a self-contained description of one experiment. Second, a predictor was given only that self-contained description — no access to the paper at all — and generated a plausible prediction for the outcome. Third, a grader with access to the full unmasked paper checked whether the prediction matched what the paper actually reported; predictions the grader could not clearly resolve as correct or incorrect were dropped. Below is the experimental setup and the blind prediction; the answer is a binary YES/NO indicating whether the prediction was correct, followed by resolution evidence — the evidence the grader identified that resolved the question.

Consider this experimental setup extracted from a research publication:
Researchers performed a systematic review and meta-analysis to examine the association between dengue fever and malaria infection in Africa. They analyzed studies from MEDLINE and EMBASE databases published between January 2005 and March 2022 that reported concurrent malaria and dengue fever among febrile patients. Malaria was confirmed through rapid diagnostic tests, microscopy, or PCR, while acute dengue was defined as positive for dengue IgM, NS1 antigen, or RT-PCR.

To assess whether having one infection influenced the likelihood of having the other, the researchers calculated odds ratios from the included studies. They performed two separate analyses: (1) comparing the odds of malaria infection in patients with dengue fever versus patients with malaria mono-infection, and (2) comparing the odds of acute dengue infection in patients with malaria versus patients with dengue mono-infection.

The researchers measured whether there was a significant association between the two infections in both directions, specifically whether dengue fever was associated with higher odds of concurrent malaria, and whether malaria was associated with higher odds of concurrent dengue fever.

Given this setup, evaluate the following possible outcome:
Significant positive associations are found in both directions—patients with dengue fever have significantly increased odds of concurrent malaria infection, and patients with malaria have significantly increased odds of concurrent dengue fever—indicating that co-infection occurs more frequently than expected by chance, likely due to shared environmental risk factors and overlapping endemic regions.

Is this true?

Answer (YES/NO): NO